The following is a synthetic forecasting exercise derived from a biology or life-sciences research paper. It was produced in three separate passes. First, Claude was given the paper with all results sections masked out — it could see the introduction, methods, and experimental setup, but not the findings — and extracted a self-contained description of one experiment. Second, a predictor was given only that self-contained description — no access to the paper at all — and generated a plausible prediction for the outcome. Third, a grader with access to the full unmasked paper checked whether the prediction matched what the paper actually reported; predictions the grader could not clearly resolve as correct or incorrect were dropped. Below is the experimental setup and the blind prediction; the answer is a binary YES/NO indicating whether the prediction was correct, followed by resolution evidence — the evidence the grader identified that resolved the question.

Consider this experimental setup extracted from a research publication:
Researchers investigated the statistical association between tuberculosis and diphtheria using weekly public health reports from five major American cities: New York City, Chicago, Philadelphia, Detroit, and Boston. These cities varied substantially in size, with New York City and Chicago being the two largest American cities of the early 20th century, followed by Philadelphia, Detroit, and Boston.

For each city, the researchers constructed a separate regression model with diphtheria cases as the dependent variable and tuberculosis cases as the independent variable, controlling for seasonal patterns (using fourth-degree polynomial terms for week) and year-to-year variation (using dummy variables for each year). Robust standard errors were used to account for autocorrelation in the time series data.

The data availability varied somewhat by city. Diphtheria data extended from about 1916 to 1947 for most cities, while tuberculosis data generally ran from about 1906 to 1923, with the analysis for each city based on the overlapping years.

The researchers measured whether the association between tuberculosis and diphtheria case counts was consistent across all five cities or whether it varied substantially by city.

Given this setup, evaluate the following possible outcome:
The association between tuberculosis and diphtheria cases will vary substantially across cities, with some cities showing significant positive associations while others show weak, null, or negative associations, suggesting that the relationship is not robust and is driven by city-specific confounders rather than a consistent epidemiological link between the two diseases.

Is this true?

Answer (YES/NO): NO